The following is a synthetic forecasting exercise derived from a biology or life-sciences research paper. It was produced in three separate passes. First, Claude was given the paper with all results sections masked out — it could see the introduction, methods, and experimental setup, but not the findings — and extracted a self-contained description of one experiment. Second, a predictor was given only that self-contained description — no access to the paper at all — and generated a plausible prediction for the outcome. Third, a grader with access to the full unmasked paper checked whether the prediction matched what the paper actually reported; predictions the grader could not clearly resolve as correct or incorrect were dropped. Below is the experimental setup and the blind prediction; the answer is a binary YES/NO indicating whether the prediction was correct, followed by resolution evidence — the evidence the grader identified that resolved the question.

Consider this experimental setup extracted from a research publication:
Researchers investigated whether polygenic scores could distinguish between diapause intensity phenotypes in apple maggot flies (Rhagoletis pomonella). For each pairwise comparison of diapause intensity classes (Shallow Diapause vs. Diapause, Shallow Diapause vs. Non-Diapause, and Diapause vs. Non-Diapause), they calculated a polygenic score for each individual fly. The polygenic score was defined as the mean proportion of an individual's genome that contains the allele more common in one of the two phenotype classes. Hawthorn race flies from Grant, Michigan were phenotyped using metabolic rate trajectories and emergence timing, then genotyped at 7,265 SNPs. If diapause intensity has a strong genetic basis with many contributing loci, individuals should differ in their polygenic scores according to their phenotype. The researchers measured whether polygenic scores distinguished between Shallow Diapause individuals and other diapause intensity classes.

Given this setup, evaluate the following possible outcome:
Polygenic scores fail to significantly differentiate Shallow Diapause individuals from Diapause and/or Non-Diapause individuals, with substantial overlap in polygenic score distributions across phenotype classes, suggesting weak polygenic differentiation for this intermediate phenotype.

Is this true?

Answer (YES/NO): NO